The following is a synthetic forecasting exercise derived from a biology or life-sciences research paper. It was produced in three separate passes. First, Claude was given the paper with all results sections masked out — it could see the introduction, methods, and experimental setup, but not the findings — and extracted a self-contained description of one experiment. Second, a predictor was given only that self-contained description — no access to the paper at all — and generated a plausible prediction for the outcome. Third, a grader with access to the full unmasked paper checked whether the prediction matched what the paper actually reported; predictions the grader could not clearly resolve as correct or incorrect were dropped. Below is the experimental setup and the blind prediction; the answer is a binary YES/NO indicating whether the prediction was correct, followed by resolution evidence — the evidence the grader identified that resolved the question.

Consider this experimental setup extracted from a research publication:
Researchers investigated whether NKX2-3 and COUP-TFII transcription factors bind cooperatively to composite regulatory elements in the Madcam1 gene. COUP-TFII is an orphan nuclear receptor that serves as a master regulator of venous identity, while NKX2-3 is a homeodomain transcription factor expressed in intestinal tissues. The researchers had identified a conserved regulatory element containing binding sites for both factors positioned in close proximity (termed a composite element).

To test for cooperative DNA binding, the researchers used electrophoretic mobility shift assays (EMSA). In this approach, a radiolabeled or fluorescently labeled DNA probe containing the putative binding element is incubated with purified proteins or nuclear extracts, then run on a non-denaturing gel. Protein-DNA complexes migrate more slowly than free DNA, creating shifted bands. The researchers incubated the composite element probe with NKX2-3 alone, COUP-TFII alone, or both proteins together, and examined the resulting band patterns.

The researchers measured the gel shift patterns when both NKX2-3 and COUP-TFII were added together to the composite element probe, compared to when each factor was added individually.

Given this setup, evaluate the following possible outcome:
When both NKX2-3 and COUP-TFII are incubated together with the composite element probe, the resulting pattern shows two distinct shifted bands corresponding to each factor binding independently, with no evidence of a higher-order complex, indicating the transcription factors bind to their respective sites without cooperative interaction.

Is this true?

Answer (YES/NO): NO